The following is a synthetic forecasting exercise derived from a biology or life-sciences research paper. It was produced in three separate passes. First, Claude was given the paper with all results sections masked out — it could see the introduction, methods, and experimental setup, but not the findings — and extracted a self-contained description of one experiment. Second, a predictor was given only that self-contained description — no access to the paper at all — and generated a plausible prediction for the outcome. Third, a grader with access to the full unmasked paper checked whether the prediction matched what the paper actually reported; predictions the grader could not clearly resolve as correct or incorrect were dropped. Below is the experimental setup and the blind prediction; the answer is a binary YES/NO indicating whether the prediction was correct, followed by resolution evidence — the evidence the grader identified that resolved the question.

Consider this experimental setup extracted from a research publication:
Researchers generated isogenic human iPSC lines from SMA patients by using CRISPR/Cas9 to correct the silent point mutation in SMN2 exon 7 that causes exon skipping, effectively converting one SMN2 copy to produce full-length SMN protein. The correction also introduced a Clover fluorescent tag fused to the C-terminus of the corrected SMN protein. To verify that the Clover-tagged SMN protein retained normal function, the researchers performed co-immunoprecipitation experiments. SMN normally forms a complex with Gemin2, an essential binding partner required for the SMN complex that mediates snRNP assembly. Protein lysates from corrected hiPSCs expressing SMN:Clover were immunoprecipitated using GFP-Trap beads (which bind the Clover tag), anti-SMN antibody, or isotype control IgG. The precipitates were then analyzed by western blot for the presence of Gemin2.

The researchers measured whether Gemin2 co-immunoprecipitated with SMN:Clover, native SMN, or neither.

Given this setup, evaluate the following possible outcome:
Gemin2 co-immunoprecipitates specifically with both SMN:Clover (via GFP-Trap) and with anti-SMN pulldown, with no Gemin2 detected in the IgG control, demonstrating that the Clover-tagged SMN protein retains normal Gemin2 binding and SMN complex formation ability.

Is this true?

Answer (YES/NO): YES